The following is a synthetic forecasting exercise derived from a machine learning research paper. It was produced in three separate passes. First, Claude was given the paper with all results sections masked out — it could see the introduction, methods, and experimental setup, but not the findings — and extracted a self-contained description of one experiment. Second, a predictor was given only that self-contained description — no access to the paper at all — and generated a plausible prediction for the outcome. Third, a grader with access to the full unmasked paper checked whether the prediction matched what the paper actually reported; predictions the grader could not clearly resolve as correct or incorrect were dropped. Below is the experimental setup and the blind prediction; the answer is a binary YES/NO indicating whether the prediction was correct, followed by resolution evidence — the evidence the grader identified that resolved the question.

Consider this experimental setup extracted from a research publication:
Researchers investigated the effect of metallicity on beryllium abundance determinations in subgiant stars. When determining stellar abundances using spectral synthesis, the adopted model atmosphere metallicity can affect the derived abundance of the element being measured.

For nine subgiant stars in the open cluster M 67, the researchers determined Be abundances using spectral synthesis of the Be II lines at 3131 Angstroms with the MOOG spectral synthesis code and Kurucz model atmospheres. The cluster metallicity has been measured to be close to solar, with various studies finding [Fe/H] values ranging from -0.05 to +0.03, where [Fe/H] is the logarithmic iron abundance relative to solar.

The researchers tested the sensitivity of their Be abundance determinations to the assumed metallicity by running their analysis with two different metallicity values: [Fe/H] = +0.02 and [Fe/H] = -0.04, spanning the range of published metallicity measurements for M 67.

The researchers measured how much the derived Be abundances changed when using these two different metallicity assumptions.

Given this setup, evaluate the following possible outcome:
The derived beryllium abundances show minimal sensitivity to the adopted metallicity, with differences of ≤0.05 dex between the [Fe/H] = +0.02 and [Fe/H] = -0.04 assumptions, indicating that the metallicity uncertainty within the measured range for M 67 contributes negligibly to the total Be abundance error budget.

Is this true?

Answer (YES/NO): YES